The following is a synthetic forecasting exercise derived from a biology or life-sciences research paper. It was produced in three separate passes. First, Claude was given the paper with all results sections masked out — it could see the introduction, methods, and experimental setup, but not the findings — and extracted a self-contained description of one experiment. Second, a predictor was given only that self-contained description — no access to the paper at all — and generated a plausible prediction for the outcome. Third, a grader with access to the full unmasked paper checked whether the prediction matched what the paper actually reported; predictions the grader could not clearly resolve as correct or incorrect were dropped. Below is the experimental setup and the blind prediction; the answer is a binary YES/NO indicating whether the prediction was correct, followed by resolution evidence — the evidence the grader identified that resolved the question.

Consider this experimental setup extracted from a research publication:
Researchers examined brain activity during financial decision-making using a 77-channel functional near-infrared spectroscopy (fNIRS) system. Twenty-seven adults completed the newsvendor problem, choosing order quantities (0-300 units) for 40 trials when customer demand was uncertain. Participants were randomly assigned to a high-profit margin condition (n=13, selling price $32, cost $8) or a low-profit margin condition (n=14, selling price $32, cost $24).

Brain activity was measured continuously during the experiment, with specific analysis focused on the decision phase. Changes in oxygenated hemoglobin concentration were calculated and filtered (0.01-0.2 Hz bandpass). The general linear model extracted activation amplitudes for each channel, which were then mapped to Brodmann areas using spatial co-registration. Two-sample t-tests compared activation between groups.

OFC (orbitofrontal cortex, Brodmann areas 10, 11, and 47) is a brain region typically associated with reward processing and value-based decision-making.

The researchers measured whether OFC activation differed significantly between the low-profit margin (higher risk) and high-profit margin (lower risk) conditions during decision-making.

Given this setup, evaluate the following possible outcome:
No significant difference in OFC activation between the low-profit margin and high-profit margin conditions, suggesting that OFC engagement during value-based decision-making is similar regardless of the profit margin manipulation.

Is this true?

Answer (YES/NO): YES